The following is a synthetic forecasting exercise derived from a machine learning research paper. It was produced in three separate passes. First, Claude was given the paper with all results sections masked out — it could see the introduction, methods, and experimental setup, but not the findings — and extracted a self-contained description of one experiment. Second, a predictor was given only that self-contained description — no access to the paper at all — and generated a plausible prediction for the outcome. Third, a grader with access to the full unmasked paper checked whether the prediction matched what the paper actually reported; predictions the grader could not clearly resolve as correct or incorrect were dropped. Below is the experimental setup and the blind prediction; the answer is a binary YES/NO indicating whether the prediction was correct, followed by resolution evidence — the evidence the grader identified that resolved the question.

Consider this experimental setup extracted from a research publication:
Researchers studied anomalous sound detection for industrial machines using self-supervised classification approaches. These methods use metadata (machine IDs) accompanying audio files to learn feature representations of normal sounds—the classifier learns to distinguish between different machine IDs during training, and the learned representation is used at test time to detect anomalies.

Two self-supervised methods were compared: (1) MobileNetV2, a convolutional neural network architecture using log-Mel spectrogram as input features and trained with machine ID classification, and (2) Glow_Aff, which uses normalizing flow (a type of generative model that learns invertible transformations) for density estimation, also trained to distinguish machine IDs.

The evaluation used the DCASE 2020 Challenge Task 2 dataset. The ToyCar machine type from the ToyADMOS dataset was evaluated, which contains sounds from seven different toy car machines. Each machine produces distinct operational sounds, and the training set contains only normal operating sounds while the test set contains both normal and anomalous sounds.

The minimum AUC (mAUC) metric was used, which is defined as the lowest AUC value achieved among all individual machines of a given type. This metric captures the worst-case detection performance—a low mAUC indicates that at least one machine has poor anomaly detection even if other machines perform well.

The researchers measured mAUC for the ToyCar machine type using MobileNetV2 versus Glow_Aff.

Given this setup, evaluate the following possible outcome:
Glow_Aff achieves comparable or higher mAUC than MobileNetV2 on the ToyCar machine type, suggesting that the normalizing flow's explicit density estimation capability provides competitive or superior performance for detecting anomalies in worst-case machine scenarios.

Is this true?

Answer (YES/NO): YES